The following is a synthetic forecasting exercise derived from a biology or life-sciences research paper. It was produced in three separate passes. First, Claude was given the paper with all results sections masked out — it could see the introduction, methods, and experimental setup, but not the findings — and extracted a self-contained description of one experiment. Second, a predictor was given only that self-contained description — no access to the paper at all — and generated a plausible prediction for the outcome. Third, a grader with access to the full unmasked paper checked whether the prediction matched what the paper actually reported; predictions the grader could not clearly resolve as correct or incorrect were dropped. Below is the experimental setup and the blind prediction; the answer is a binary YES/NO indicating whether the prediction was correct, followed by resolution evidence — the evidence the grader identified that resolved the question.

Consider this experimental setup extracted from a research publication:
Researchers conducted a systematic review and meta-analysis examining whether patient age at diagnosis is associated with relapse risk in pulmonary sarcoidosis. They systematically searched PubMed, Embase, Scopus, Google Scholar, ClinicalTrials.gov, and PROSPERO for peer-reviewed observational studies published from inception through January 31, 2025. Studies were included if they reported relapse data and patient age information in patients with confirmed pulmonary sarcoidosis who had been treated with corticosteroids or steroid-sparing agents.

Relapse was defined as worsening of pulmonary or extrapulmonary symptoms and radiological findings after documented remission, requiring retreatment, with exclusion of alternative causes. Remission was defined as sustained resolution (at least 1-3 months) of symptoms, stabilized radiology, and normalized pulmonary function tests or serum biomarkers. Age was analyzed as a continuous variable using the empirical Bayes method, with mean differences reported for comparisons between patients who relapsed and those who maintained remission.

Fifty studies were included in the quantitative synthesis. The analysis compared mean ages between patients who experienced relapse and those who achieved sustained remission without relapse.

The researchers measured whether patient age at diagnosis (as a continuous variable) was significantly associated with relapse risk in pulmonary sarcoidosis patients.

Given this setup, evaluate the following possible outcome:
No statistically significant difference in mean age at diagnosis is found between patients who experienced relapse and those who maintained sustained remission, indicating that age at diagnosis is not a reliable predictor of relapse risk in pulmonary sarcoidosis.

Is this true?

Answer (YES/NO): YES